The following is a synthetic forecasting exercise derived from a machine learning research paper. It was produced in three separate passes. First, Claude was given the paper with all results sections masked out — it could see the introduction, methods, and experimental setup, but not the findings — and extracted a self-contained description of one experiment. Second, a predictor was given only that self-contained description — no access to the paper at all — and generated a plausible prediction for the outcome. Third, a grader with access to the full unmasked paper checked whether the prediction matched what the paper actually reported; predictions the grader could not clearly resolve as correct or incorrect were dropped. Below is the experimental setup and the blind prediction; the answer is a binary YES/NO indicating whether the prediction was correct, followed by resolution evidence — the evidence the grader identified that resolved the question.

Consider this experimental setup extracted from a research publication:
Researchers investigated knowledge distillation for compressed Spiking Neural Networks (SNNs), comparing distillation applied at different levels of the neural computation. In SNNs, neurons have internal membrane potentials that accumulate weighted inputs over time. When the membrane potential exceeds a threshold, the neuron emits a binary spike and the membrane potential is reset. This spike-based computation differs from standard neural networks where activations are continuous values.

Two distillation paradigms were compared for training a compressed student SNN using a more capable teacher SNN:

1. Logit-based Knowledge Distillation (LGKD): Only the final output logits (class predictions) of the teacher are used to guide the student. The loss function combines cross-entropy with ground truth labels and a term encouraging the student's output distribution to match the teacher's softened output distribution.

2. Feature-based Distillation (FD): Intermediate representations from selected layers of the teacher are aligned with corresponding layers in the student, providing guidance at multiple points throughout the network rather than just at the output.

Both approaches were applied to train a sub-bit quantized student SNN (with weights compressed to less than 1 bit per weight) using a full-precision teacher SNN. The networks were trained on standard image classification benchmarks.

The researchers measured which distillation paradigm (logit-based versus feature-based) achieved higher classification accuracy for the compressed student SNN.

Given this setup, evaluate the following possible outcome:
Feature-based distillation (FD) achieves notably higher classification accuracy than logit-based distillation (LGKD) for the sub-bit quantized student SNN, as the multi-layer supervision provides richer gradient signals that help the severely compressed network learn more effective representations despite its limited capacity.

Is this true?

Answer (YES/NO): YES